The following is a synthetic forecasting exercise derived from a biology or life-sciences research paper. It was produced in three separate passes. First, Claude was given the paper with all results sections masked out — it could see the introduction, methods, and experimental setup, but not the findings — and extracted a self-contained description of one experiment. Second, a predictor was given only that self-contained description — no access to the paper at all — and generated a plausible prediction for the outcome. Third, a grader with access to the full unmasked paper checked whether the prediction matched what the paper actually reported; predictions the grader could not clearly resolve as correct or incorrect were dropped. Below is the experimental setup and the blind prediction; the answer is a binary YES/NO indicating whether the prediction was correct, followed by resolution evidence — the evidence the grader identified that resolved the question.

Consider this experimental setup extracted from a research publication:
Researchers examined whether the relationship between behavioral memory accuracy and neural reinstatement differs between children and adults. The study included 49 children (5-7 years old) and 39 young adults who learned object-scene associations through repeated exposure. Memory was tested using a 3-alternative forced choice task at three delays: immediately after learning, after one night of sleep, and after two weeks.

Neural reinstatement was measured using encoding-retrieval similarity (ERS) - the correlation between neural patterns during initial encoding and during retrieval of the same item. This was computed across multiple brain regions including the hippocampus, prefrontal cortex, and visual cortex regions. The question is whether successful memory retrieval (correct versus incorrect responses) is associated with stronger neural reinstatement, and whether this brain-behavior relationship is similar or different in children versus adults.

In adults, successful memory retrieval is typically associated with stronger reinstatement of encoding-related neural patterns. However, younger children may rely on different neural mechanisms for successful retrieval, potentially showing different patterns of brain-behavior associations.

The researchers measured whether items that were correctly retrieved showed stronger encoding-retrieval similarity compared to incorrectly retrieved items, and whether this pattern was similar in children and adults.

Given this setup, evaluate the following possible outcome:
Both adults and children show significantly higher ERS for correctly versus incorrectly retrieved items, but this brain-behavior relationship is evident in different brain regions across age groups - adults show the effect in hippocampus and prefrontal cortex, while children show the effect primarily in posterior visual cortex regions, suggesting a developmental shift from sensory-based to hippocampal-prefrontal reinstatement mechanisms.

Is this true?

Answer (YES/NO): NO